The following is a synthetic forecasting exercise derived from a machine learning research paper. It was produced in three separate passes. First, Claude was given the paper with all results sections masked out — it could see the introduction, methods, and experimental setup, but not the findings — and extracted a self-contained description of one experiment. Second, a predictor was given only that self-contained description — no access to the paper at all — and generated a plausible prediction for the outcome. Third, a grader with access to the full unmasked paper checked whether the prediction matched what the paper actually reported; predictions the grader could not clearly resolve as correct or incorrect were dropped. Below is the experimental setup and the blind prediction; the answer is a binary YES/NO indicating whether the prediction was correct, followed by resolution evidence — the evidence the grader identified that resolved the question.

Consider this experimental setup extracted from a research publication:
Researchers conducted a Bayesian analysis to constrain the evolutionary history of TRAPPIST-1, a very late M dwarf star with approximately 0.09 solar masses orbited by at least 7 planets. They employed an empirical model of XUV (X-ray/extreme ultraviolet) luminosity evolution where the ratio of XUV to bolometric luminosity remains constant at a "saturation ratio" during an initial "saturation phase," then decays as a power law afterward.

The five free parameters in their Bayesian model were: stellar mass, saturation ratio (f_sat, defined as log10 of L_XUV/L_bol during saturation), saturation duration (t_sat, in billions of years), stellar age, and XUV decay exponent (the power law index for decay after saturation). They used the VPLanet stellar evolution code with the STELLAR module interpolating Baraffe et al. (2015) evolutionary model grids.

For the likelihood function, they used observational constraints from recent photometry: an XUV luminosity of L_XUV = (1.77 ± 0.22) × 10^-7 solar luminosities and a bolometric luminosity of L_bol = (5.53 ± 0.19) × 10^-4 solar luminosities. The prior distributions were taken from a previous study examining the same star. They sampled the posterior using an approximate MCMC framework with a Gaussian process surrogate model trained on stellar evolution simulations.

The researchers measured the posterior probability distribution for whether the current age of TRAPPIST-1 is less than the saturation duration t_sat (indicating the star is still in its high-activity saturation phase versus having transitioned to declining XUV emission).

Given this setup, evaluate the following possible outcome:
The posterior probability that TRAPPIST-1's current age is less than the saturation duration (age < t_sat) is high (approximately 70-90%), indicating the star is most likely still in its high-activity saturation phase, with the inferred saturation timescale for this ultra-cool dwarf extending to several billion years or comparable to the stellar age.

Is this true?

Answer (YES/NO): NO